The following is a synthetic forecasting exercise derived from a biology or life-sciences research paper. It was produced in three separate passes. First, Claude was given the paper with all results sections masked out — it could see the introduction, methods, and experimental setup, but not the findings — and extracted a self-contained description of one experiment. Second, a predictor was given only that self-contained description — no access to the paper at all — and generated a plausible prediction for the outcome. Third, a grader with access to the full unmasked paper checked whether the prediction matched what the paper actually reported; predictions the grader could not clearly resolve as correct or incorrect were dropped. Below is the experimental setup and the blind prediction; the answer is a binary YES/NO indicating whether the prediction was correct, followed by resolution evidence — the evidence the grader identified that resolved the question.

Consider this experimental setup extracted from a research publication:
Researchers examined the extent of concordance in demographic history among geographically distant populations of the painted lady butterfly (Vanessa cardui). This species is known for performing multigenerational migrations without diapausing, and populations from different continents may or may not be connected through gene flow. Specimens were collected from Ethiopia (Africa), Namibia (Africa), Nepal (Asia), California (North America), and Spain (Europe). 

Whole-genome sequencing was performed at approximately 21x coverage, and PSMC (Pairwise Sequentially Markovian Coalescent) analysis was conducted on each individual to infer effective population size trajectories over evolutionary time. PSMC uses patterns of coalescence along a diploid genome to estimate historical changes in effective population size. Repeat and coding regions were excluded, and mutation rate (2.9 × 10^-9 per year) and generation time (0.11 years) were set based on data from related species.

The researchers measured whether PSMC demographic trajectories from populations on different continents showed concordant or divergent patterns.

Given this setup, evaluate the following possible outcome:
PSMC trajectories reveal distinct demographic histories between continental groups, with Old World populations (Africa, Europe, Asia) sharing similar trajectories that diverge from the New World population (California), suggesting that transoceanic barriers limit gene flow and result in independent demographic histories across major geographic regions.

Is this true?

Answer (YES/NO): NO